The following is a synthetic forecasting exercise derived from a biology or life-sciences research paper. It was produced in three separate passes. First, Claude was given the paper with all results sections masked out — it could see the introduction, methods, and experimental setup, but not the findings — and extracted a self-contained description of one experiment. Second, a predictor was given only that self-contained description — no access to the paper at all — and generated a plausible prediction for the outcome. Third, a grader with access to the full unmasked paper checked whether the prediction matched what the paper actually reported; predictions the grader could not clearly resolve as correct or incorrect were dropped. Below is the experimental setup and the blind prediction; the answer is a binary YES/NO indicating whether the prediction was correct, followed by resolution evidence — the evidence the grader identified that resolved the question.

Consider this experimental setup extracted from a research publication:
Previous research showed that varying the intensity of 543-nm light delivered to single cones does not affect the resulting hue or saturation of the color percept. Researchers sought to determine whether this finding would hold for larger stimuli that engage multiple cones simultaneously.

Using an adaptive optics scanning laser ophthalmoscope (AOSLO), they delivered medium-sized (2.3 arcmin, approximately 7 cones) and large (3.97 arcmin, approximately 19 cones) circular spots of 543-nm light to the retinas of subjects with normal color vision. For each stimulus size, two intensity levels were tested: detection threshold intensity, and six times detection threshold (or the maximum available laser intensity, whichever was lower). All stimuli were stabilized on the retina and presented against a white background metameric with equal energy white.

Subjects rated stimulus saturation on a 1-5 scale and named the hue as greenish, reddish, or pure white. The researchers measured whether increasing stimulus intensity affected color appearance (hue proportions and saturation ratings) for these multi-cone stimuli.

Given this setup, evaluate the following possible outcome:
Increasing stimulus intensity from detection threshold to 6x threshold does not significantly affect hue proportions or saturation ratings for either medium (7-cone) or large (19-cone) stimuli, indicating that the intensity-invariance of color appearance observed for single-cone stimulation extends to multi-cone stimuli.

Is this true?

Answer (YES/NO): NO